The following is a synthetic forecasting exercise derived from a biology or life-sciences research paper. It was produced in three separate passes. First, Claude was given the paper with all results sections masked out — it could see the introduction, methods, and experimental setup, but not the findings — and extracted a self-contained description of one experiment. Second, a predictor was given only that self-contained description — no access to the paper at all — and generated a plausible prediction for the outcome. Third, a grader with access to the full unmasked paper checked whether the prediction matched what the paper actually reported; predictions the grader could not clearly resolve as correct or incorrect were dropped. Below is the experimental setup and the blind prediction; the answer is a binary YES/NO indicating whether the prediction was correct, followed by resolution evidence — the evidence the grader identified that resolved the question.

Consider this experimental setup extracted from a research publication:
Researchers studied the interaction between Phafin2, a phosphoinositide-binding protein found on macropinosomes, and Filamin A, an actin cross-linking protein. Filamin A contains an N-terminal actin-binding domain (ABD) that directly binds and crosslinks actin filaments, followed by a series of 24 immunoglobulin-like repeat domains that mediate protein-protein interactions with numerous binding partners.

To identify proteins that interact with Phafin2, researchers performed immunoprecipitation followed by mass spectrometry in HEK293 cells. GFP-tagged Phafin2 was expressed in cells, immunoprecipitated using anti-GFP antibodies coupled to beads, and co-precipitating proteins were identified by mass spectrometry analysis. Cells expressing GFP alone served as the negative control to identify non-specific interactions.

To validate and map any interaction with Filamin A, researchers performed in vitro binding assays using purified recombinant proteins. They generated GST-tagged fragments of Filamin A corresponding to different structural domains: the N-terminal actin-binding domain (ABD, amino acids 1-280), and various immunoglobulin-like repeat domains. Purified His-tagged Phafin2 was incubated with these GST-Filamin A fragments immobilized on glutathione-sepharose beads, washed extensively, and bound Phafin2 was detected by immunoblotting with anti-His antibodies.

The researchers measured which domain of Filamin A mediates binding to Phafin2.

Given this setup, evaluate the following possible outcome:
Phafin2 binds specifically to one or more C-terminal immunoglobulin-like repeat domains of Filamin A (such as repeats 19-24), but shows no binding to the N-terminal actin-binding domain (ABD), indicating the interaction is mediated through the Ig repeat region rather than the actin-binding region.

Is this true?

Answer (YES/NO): NO